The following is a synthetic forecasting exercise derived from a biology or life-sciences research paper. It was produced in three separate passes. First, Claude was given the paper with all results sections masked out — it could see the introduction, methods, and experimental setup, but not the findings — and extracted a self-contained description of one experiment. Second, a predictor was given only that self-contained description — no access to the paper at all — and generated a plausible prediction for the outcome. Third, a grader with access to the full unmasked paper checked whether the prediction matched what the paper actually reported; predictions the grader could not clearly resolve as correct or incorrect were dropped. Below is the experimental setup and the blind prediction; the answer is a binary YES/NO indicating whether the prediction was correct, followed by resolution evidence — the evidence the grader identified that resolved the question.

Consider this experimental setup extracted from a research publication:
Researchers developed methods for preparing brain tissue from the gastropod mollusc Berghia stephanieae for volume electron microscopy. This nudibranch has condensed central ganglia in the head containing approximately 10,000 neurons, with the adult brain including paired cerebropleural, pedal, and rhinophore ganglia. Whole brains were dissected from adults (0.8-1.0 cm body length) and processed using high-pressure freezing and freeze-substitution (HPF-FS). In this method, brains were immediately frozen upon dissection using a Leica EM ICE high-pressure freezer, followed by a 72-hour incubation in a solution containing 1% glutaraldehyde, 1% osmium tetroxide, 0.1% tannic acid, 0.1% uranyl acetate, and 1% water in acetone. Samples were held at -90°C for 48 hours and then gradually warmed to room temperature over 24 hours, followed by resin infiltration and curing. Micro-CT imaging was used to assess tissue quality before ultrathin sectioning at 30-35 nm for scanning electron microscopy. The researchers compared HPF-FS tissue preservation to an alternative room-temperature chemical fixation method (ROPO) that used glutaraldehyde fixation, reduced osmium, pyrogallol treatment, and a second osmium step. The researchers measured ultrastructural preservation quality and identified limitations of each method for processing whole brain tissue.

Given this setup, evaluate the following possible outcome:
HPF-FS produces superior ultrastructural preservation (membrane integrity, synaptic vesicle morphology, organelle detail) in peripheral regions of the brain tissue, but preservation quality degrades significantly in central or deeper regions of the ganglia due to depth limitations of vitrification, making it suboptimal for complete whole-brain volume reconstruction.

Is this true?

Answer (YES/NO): YES